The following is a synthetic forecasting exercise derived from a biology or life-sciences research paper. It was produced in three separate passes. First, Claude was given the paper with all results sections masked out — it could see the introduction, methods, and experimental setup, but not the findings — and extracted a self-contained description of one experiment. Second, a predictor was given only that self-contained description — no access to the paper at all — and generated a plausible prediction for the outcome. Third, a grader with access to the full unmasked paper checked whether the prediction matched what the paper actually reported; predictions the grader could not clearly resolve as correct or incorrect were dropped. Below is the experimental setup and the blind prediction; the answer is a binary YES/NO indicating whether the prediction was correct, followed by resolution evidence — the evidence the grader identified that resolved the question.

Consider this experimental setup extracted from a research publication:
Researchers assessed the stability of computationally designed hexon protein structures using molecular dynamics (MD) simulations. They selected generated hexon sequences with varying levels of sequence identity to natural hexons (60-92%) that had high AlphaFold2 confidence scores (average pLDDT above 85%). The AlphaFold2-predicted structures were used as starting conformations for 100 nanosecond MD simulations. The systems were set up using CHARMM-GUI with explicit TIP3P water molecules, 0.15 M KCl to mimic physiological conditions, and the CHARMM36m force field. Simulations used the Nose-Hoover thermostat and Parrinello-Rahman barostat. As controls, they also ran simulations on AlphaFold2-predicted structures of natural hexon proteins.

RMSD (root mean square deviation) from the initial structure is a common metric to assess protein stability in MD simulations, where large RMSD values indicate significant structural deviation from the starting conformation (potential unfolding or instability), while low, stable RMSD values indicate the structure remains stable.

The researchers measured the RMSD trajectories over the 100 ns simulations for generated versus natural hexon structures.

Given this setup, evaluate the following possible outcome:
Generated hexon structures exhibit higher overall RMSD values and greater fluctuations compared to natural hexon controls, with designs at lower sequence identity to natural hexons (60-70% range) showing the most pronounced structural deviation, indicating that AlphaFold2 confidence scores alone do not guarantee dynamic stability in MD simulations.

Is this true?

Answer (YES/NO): NO